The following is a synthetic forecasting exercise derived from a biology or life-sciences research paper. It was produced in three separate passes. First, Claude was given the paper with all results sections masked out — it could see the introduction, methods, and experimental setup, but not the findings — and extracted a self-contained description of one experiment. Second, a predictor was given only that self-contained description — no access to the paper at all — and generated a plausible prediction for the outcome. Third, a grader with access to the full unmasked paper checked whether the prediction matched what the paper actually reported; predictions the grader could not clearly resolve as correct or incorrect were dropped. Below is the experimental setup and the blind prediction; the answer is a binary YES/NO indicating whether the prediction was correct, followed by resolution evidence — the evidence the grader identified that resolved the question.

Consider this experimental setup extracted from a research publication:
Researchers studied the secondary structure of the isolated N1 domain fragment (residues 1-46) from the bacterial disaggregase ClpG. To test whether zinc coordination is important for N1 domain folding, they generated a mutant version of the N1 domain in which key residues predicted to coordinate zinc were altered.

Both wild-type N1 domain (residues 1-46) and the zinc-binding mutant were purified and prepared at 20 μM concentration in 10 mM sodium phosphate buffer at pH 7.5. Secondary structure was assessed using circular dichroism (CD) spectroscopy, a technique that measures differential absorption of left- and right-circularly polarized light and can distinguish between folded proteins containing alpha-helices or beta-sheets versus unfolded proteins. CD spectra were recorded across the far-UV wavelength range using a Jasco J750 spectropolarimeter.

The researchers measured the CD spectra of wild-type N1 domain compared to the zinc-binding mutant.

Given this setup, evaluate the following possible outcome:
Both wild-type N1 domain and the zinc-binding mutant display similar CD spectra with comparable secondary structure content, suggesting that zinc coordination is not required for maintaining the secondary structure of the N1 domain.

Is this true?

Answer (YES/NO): NO